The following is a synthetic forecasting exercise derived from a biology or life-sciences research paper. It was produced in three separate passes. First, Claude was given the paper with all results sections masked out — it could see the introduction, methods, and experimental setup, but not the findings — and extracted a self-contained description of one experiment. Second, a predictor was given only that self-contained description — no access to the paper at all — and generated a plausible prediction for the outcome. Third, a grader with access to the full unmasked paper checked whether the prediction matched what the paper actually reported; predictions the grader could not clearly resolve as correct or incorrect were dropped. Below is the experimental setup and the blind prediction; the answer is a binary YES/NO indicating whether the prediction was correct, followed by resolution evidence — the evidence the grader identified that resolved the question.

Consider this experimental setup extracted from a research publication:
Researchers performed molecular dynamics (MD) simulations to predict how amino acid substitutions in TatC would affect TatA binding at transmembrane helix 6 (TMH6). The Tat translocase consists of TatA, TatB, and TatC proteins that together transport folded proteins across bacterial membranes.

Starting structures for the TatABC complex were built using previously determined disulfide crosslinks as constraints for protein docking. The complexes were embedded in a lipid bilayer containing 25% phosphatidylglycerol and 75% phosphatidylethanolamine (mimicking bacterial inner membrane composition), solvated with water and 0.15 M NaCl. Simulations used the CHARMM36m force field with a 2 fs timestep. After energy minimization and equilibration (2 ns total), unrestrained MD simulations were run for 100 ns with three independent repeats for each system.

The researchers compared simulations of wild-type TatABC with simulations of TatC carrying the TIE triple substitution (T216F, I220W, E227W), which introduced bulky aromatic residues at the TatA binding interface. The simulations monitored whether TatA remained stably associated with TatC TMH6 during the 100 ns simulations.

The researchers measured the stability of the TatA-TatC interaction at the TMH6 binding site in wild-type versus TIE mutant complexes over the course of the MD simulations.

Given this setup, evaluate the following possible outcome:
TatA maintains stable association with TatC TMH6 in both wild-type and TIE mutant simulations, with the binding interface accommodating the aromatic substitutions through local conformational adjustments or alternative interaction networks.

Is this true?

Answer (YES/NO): NO